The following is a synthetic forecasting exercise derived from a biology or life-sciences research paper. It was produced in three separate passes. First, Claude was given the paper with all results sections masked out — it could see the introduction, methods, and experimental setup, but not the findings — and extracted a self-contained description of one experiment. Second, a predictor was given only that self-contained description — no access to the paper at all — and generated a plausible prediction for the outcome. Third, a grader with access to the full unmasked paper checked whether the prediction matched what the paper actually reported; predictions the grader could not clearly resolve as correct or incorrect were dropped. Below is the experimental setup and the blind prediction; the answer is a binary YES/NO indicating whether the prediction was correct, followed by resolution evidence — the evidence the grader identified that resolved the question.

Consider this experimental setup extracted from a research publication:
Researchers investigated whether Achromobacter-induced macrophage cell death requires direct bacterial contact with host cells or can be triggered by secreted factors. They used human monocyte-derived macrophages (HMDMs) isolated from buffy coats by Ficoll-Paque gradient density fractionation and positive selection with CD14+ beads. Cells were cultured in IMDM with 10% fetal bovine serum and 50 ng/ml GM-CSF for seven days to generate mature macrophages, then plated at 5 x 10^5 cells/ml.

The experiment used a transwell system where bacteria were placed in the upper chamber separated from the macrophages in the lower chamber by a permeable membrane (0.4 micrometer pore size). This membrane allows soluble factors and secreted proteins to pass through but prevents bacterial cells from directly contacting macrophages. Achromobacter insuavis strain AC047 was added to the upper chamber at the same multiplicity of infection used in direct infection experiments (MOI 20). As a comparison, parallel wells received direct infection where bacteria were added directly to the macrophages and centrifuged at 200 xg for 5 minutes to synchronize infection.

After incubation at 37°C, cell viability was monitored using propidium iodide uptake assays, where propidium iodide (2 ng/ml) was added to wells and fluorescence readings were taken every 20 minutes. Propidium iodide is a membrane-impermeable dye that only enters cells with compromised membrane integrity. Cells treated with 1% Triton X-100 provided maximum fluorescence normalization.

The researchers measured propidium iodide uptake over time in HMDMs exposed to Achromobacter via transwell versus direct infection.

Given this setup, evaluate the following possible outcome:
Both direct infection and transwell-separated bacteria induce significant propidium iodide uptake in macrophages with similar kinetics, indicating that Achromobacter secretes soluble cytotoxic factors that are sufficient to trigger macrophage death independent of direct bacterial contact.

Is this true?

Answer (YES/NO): NO